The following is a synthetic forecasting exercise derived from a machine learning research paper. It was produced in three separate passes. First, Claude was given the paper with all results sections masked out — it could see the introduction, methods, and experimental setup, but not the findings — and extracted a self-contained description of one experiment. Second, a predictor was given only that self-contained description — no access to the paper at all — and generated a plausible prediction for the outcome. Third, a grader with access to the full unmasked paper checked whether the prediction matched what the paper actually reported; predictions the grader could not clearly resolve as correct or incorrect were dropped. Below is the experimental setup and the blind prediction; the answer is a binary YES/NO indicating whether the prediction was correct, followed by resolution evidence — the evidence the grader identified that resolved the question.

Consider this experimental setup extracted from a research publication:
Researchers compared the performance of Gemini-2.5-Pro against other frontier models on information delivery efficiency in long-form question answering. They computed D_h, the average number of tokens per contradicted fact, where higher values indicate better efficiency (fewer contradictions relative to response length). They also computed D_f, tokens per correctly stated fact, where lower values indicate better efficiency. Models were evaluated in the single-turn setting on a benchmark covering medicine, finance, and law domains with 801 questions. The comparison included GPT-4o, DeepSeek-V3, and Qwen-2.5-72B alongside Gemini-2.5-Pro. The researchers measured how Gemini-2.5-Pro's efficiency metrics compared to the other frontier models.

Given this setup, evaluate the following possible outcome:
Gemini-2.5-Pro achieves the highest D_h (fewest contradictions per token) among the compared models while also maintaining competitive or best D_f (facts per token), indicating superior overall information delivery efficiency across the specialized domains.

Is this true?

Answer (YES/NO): NO